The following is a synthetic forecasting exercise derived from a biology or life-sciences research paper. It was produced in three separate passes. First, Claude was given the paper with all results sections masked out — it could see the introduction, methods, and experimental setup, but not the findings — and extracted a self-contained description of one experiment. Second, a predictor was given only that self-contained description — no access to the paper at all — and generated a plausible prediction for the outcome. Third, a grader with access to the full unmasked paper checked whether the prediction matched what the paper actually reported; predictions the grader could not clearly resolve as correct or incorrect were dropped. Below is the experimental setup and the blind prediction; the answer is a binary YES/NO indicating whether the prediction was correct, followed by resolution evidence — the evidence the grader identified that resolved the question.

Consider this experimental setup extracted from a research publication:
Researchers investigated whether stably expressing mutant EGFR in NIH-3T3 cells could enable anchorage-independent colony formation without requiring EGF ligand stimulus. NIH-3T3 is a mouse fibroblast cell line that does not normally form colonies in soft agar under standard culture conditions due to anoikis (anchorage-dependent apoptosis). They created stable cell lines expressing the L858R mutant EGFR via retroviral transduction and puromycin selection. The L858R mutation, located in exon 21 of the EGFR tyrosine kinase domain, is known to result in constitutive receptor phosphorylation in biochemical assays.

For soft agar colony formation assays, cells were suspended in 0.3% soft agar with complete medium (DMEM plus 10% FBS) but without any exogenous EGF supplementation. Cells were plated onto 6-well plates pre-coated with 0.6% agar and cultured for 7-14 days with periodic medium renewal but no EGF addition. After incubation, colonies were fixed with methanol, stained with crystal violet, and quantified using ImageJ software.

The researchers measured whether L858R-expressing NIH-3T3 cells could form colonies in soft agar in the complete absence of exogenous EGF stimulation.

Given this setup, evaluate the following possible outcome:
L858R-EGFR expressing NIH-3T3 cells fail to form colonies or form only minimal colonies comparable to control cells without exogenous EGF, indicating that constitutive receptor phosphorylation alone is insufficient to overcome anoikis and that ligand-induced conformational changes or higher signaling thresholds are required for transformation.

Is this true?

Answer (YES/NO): NO